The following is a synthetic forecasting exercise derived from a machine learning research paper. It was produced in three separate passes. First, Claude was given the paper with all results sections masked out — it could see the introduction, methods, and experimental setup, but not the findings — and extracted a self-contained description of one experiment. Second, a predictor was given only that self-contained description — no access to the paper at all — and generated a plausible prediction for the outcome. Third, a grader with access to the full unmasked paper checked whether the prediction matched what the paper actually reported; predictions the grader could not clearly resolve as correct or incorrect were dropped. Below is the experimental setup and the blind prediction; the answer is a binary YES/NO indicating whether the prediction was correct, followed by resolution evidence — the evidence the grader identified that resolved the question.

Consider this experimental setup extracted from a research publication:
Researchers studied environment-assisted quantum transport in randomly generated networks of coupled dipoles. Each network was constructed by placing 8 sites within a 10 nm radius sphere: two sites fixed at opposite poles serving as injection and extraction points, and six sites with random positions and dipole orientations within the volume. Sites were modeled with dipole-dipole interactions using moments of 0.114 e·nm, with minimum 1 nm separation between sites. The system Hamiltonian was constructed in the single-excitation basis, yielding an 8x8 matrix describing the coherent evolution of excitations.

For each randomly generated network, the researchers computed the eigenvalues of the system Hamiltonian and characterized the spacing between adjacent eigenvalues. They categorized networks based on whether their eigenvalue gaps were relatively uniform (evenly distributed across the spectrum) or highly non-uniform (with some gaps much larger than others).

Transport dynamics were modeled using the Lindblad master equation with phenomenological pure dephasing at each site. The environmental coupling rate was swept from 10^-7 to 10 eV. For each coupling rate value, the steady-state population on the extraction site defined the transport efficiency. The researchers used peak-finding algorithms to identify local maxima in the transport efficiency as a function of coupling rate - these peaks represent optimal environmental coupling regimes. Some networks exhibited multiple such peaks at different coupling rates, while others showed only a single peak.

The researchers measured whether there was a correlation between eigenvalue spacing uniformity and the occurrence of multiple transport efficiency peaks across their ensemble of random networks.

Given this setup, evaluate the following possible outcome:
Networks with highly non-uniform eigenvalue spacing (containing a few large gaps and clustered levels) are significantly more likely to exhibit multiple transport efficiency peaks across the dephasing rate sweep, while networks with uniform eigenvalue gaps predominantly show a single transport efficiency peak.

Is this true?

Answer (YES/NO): NO